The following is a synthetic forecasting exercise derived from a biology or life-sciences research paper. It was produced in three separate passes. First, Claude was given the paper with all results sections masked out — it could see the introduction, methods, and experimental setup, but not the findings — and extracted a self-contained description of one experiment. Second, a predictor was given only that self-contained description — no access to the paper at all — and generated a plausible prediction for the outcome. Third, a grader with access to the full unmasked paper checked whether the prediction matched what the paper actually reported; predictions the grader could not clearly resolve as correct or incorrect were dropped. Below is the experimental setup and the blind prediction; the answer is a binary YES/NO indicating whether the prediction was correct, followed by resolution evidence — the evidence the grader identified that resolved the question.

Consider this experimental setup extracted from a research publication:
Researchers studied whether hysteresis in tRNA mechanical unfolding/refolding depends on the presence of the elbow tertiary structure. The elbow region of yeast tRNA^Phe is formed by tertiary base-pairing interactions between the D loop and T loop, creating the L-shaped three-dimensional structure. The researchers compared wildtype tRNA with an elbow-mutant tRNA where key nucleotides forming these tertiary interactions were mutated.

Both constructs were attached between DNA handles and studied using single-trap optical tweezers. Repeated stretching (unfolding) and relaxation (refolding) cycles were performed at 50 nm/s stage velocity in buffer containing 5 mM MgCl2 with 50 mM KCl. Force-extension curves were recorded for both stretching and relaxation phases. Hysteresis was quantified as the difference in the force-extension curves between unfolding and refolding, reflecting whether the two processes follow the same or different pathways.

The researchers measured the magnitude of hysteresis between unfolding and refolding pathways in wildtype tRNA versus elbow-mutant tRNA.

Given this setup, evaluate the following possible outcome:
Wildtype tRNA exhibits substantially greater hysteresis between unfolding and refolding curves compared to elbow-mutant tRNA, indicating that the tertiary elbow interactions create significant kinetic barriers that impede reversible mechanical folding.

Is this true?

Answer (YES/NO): YES